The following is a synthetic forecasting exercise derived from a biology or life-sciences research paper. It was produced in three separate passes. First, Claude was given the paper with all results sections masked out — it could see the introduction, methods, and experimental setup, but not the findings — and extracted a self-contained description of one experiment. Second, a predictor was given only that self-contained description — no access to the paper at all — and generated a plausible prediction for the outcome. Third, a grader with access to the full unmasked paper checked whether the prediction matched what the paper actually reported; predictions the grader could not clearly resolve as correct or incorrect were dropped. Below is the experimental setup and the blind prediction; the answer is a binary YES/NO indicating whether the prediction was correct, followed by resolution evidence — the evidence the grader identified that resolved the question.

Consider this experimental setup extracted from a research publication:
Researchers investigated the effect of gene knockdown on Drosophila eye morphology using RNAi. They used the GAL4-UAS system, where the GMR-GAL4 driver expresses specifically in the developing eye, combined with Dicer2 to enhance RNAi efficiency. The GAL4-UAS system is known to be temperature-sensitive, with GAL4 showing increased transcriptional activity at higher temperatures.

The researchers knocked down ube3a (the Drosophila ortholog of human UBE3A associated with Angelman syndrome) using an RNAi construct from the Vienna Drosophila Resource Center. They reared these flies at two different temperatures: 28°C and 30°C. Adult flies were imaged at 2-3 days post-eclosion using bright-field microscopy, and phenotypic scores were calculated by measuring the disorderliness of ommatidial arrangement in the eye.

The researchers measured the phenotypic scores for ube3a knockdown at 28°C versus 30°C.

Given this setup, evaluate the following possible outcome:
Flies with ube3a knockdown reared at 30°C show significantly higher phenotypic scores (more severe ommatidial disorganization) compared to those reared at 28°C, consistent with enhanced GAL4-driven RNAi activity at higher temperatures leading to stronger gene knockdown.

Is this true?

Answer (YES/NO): YES